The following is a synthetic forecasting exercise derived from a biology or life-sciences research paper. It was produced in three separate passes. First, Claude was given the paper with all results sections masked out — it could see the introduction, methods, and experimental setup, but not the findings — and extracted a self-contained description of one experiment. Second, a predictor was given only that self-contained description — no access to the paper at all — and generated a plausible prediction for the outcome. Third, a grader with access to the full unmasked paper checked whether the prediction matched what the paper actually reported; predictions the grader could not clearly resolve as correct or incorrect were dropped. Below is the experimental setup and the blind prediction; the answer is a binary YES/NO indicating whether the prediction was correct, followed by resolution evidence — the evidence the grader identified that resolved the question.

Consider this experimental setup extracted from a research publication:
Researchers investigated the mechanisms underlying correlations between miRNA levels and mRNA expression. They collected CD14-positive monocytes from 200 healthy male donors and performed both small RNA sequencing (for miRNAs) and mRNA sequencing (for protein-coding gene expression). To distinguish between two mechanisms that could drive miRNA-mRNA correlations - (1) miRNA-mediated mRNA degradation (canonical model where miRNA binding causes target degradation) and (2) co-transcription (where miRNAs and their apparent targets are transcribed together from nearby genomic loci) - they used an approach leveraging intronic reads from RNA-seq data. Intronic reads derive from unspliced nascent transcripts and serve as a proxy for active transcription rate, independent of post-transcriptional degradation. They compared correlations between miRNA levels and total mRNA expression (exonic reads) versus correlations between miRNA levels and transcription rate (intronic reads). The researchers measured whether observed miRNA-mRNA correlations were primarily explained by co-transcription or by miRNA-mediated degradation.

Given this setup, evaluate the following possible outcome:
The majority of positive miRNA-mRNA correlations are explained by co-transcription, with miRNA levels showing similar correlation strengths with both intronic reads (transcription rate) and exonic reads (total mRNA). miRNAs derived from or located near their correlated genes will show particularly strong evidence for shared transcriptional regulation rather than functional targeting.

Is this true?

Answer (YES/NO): NO